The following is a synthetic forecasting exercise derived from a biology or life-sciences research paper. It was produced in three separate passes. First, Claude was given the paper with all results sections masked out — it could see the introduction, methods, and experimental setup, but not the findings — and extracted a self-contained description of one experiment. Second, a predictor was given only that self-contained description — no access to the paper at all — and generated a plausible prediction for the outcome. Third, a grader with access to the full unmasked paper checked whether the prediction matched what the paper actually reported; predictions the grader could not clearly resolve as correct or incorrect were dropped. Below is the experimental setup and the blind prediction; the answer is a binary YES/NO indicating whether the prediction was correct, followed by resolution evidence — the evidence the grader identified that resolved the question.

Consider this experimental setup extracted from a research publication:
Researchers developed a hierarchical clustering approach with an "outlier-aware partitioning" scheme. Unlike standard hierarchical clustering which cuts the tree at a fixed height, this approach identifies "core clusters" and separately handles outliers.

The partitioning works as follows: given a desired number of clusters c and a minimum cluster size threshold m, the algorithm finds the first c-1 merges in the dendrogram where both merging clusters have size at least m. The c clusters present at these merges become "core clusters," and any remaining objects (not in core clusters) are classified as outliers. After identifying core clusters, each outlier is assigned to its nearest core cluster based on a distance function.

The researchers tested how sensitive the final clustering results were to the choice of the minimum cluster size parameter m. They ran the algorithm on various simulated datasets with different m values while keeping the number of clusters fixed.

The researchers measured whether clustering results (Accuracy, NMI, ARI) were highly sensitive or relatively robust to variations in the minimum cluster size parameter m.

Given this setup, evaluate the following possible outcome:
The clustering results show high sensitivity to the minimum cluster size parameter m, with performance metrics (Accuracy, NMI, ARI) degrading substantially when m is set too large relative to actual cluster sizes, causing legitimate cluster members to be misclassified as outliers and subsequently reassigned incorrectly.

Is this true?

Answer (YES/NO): NO